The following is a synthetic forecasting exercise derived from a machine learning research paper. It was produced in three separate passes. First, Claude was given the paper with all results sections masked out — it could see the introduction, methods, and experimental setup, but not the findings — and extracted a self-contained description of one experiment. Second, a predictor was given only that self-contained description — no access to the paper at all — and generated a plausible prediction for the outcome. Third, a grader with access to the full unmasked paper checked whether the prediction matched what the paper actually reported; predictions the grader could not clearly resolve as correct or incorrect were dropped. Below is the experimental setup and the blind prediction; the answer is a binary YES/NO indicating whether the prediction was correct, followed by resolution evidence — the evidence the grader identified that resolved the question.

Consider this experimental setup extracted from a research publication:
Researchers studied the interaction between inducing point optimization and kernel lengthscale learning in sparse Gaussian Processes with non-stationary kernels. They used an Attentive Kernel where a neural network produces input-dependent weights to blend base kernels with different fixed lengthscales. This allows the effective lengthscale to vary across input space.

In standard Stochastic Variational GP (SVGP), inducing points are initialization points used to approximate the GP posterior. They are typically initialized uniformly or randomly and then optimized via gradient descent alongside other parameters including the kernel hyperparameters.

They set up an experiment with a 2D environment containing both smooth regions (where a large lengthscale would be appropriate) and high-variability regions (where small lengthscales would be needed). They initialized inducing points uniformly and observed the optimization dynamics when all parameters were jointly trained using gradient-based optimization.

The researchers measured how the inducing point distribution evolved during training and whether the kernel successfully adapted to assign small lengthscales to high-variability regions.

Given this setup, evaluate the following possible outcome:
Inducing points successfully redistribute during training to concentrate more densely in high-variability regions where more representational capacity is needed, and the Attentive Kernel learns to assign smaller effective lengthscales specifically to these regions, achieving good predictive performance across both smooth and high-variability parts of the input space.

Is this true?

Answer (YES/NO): NO